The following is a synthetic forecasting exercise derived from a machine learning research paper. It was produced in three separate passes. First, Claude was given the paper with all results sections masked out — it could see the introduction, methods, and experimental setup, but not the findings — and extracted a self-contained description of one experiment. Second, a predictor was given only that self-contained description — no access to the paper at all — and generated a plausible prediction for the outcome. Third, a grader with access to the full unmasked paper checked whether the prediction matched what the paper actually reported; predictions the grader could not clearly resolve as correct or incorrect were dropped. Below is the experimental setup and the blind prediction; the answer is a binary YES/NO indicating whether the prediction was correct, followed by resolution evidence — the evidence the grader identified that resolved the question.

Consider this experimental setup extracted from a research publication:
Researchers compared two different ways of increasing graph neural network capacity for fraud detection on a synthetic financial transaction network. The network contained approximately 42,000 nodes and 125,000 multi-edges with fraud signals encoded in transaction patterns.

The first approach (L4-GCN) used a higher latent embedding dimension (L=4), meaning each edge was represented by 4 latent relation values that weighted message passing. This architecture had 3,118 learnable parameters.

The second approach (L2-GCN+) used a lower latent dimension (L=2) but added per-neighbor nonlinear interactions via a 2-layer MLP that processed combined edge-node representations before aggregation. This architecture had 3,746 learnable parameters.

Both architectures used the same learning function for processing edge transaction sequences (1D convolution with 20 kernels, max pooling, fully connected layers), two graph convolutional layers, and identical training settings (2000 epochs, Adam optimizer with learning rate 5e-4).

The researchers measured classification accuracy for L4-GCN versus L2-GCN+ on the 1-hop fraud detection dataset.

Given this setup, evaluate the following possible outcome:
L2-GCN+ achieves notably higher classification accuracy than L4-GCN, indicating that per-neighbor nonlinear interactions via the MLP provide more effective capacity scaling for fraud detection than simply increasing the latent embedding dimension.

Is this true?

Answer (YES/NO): NO